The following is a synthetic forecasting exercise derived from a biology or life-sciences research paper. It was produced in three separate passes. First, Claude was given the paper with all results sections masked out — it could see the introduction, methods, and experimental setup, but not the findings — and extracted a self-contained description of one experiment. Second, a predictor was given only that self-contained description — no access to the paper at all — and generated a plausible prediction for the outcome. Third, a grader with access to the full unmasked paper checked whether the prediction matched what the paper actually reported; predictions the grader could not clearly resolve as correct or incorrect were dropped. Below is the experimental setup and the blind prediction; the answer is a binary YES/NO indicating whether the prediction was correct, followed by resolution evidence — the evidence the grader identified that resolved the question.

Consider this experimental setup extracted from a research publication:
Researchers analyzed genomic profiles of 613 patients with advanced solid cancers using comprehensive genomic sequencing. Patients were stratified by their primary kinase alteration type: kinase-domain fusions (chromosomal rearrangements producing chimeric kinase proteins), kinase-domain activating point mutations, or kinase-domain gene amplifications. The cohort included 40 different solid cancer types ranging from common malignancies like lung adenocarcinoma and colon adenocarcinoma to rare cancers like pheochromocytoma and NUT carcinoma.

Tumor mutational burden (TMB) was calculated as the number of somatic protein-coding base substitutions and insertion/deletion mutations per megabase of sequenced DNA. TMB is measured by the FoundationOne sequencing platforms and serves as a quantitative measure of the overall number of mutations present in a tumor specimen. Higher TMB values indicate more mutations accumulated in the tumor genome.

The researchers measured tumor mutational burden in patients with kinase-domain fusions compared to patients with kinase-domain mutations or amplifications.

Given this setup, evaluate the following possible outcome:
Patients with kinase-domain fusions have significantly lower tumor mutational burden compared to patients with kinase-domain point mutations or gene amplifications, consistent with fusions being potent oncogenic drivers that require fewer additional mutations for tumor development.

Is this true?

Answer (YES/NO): YES